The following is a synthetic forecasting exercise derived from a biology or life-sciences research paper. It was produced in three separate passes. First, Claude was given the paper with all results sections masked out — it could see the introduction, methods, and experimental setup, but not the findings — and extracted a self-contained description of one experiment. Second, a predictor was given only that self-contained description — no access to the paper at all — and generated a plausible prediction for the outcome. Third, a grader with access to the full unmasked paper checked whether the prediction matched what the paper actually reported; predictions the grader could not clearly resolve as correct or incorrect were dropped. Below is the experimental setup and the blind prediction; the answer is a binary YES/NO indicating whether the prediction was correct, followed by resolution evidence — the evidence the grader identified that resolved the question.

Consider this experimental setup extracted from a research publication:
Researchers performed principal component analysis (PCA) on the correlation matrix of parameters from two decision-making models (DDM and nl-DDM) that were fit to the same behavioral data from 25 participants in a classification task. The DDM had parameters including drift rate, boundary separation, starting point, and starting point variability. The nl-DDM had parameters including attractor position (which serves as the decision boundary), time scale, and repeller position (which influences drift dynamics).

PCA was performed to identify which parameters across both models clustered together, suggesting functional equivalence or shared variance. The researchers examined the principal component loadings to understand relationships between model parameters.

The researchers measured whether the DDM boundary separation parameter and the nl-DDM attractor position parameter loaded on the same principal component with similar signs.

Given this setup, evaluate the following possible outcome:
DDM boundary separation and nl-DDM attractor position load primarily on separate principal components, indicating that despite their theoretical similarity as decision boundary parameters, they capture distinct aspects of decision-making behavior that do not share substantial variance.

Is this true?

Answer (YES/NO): YES